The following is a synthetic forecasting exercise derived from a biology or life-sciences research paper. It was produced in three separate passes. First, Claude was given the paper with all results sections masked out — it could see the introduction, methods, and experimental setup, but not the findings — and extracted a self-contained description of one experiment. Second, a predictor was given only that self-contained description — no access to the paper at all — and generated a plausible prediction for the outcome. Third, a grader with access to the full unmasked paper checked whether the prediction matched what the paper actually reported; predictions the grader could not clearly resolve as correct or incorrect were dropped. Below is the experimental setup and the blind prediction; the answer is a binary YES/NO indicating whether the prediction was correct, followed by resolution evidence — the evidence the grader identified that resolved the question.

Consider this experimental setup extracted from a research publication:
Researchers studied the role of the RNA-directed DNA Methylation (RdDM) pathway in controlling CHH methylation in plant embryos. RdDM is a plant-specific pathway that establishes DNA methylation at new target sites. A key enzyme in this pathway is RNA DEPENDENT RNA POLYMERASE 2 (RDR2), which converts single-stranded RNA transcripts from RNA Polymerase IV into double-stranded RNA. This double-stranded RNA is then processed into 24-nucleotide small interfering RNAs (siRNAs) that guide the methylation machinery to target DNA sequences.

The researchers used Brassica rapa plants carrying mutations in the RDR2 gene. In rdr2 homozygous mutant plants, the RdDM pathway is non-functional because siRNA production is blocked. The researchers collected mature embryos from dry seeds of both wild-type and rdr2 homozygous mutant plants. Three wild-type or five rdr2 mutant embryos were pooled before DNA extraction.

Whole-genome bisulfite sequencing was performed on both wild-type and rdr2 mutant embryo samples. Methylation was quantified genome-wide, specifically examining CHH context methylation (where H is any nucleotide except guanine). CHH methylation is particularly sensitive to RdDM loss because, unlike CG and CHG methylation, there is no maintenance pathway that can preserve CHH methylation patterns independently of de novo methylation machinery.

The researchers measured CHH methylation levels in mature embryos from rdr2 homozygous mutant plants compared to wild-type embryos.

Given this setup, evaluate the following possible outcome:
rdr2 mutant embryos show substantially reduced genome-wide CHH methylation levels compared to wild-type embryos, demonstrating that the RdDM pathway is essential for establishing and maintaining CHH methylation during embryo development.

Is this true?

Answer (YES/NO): YES